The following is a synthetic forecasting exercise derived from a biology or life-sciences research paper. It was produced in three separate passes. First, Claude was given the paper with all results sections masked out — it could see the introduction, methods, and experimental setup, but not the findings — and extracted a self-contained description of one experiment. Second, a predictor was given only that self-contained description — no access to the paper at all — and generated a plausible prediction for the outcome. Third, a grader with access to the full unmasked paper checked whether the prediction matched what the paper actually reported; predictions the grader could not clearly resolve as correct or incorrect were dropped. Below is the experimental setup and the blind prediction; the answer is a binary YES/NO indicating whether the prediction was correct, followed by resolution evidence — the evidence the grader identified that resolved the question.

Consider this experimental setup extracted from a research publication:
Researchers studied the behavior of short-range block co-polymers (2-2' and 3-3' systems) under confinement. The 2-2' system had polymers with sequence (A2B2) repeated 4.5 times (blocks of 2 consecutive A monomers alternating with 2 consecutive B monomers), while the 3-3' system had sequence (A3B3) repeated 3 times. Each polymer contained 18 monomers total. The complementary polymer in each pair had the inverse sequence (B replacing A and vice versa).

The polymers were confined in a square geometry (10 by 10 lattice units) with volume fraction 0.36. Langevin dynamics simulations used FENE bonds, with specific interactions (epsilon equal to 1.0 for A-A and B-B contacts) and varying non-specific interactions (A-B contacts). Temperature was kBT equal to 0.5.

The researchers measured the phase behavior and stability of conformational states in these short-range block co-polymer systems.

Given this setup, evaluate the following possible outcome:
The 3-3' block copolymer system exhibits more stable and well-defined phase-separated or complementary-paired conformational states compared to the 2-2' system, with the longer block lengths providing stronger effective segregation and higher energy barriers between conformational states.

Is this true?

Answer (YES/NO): NO